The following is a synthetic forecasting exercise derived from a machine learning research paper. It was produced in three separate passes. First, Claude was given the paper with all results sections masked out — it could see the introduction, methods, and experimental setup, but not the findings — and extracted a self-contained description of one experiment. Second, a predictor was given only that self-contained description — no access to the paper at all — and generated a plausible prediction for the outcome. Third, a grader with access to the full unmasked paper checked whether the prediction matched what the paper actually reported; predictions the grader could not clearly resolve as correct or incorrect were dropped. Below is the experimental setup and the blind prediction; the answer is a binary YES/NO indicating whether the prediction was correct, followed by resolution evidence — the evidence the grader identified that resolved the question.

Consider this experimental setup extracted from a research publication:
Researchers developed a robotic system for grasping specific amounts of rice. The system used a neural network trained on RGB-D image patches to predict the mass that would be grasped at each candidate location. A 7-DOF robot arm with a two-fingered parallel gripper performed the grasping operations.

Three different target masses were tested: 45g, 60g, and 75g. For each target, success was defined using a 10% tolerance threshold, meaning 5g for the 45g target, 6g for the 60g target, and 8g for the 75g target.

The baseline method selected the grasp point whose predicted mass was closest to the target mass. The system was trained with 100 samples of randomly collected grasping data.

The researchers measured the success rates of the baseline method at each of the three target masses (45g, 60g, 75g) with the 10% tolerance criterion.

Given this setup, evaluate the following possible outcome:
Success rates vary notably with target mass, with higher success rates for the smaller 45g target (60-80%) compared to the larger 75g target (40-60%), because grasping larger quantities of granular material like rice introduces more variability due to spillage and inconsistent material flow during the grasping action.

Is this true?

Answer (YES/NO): NO